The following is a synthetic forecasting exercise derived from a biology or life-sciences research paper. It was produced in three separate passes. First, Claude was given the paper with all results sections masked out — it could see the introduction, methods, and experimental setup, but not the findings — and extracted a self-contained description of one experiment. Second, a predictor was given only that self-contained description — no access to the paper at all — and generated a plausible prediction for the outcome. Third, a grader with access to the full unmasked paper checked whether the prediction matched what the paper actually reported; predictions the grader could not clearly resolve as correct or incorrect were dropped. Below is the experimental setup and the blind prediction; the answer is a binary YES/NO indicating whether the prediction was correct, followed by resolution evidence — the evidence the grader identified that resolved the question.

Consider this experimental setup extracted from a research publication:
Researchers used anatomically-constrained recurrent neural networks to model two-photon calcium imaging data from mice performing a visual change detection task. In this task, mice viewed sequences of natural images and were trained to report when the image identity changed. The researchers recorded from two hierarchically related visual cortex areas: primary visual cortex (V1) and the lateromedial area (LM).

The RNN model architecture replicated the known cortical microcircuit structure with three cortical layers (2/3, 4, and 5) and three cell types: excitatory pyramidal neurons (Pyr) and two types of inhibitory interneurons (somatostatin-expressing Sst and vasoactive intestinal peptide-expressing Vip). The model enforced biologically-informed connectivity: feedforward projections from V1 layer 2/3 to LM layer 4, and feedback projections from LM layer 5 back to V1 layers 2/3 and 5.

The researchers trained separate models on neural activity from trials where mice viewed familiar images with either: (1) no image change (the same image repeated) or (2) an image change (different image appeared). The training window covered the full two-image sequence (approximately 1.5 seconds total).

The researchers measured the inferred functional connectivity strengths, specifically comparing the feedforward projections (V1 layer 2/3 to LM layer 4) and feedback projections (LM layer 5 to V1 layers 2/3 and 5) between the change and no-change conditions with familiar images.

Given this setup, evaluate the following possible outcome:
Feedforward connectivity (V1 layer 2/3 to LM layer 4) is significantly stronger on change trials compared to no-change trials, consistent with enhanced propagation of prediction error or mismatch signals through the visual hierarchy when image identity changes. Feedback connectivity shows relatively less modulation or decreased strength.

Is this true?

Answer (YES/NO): NO